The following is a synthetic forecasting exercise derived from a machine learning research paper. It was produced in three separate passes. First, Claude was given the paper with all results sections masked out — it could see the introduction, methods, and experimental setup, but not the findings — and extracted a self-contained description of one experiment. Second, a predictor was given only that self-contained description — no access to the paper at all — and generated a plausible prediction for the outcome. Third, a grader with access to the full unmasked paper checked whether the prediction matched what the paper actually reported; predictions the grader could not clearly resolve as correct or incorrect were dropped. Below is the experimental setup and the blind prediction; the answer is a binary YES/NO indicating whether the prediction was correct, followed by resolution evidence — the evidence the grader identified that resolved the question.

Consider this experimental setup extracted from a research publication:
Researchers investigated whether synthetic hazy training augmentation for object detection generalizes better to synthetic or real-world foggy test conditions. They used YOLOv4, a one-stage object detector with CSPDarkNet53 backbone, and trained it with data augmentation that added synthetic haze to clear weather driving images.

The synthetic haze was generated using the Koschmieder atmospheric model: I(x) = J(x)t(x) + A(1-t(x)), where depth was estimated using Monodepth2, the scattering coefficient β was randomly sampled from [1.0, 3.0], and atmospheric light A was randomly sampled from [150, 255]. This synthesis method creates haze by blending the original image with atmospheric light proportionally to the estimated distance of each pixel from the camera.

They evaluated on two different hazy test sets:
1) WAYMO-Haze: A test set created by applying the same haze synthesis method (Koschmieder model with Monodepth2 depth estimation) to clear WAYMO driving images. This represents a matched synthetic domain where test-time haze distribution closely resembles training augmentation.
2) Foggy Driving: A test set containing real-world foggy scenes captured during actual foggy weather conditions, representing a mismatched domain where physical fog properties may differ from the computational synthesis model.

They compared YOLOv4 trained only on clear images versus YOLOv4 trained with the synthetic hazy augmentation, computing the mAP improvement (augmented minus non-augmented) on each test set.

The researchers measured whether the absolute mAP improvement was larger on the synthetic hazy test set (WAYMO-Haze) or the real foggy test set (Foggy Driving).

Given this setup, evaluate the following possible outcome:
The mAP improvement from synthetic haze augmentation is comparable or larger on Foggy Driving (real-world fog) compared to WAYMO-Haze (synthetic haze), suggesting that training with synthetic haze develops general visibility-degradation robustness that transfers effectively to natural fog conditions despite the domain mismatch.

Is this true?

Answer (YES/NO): YES